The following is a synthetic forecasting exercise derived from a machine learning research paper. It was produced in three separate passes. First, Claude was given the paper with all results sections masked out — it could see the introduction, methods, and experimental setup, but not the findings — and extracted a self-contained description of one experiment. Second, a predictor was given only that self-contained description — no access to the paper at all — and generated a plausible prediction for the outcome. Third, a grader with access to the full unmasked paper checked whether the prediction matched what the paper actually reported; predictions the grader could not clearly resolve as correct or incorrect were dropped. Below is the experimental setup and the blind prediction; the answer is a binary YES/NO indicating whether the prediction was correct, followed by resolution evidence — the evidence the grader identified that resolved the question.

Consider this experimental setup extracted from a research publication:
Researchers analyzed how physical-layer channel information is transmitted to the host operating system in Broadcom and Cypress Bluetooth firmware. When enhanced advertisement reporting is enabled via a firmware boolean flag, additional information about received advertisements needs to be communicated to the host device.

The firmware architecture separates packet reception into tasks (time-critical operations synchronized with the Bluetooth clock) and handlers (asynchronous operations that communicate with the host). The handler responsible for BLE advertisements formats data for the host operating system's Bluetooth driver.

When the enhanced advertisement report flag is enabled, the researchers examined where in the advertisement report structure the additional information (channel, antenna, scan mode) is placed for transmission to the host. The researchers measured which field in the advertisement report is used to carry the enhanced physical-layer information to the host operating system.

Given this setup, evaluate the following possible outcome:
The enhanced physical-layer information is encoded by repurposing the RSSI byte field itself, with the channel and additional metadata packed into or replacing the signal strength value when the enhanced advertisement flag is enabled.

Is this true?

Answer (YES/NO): NO